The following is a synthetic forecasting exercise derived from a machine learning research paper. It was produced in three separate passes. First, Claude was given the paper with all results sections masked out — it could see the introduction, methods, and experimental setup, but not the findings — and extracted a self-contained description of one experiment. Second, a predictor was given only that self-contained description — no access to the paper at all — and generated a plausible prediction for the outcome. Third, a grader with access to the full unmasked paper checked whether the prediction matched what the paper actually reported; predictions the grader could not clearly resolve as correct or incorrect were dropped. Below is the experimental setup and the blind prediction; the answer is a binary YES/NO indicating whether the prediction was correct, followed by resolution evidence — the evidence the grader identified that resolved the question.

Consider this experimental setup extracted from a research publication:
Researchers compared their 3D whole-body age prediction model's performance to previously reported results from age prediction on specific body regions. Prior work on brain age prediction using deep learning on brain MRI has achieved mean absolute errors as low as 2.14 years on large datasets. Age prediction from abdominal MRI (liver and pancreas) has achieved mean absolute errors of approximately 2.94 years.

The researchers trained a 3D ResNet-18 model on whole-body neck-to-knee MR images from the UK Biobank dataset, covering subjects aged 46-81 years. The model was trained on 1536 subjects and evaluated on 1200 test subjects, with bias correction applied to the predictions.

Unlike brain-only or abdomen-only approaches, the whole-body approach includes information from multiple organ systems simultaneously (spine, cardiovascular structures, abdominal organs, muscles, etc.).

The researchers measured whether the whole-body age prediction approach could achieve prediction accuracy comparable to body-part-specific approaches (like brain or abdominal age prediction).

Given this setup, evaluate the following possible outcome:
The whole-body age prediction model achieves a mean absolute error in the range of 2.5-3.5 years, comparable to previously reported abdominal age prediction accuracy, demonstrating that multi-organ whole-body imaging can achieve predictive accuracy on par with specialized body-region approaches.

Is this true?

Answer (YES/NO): YES